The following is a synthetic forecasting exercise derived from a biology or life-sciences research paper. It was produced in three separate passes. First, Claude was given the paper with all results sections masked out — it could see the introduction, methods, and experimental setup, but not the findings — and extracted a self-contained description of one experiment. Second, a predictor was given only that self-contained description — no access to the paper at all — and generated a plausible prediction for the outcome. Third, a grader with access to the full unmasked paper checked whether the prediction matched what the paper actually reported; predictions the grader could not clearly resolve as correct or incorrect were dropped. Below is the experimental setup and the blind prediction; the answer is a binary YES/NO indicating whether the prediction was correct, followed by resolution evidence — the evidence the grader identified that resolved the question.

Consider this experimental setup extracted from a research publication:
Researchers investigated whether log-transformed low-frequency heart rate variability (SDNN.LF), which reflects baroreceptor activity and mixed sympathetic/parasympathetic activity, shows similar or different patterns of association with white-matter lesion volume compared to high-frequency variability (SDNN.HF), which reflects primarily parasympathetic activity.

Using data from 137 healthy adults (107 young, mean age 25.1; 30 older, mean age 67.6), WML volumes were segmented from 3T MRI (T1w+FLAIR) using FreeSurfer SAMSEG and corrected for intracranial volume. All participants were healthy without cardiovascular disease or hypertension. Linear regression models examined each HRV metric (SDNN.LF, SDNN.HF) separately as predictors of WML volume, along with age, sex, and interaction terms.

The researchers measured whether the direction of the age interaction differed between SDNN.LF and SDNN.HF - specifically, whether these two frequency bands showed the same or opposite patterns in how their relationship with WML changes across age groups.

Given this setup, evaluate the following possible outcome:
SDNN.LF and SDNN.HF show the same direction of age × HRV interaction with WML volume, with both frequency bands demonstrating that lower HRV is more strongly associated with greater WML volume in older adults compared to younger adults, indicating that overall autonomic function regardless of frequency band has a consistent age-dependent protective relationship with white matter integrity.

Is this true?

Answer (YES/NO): NO